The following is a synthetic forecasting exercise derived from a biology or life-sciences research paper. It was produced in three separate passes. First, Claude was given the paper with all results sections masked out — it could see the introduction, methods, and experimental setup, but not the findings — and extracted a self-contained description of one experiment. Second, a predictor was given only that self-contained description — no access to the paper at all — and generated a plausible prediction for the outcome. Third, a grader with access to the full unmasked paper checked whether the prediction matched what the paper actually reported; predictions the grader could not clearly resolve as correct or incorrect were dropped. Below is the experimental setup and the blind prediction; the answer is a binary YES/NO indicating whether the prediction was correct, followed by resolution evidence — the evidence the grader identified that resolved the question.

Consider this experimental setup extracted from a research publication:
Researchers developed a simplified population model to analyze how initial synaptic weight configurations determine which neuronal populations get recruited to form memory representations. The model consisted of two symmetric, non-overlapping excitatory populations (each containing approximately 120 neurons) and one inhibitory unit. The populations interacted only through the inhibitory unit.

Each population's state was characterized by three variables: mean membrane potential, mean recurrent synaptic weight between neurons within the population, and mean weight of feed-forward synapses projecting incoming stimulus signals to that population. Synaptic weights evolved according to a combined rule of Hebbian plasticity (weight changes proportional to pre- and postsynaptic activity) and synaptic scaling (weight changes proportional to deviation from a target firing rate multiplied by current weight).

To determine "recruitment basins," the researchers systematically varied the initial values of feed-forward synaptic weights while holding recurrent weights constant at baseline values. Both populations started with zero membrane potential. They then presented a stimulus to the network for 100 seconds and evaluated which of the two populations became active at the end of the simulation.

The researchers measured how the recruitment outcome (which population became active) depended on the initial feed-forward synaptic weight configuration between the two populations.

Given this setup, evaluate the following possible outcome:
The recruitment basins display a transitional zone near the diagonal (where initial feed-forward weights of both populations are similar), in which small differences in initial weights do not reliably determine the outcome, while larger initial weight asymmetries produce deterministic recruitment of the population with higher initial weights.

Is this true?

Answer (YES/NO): NO